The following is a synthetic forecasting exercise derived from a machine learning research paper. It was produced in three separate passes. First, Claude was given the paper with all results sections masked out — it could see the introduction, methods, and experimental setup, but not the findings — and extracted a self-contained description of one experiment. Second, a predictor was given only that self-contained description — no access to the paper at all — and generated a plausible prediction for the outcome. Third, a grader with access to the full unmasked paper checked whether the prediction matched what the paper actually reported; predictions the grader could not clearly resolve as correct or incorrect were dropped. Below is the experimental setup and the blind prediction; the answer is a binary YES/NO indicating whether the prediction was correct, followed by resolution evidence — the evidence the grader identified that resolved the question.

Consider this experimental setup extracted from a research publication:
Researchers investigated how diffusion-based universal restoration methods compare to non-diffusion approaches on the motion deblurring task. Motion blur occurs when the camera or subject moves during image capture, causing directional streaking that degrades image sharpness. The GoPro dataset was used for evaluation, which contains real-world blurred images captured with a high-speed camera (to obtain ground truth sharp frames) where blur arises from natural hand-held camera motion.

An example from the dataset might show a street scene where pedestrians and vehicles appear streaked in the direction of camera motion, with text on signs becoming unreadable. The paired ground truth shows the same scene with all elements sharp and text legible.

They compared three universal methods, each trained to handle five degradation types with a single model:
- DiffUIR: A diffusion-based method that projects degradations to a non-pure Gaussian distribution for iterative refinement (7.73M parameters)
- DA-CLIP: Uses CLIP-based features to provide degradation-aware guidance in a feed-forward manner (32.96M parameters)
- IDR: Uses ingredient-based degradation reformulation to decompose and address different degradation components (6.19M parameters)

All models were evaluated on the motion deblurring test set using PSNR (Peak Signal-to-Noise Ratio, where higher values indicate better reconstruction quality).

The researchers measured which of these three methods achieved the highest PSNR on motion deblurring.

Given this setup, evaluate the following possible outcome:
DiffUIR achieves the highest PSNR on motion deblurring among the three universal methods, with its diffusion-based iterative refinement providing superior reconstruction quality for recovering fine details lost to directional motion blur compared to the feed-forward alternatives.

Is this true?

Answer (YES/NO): YES